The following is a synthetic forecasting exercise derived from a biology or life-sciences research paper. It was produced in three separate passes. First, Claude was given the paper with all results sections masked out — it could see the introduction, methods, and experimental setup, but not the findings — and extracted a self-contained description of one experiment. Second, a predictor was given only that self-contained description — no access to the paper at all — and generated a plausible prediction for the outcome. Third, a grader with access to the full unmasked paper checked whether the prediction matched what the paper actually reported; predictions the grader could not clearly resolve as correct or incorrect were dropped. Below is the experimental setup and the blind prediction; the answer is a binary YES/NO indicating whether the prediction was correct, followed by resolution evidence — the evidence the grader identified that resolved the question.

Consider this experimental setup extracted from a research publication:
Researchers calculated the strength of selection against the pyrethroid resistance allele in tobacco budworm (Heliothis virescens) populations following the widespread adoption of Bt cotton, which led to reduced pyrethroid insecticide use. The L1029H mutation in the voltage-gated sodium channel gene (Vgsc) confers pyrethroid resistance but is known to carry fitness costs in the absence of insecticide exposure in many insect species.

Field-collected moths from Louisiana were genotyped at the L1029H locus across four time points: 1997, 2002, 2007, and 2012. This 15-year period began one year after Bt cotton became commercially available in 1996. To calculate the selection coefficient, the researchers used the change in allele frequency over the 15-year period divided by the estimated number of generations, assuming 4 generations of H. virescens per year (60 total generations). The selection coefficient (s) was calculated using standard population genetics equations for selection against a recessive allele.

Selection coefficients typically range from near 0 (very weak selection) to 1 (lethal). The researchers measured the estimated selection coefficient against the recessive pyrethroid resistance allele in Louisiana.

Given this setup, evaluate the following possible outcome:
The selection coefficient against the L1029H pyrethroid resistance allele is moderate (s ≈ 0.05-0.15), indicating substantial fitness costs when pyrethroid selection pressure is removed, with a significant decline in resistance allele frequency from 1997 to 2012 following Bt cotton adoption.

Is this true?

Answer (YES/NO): NO